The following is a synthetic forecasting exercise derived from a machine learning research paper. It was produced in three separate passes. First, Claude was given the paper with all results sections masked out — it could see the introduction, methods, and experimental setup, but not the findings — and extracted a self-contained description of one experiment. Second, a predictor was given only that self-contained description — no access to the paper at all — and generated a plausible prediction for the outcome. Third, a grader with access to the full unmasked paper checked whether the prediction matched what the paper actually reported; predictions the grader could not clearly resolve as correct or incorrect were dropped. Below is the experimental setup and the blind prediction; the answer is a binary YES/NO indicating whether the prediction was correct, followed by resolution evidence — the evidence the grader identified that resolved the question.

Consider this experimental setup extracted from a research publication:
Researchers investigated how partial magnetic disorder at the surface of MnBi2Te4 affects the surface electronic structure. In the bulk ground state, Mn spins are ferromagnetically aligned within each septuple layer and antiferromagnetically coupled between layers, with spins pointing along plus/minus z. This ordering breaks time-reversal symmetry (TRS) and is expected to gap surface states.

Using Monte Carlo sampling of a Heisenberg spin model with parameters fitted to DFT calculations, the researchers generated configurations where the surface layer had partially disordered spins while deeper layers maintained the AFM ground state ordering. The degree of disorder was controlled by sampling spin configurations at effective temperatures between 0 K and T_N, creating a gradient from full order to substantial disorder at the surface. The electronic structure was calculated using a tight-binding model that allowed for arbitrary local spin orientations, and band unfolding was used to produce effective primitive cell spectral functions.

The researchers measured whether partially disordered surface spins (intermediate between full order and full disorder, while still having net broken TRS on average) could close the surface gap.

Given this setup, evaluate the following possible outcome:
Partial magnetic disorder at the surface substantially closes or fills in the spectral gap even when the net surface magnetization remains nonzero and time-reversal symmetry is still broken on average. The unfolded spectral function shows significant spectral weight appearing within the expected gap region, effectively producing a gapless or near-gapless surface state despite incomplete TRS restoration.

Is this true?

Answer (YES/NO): YES